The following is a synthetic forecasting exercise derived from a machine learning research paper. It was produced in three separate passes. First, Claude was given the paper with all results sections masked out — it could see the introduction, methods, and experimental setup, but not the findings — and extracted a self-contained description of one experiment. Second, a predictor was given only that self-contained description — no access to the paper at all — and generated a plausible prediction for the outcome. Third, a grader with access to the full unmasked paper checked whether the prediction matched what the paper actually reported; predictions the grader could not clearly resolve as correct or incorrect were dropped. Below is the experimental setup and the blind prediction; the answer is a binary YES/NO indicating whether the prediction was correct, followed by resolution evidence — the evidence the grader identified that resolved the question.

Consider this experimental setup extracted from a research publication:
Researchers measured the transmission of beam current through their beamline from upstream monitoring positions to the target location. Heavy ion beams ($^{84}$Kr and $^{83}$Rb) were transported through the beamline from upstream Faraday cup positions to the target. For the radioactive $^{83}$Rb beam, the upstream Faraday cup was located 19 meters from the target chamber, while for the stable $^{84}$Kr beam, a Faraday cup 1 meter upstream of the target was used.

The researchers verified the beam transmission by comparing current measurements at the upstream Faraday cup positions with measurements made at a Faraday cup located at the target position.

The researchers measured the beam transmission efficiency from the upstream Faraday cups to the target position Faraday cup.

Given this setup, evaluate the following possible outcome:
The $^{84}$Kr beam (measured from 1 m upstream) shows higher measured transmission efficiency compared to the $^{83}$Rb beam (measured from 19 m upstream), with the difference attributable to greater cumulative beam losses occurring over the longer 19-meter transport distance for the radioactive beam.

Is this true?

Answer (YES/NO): NO